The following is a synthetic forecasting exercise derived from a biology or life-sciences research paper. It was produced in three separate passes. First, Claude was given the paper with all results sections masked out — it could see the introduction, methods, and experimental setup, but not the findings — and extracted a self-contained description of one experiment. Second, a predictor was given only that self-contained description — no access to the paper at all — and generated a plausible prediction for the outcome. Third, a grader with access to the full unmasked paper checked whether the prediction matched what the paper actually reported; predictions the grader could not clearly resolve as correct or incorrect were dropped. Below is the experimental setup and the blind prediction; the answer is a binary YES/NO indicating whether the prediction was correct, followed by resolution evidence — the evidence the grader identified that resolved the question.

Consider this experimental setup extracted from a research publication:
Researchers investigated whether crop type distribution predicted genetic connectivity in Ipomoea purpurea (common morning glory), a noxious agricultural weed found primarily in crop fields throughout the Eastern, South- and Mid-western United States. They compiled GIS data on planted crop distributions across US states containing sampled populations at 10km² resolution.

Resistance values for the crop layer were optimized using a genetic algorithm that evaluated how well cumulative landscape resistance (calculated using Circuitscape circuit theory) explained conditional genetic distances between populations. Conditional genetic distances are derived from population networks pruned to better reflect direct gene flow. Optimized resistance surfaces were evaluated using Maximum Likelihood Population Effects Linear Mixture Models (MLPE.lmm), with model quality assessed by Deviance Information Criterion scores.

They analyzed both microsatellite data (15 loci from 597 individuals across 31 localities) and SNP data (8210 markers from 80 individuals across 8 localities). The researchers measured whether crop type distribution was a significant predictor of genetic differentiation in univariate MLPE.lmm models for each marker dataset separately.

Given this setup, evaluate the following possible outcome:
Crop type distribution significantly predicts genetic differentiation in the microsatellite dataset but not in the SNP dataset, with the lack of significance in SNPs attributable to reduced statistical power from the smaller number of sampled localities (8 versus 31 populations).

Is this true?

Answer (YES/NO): NO